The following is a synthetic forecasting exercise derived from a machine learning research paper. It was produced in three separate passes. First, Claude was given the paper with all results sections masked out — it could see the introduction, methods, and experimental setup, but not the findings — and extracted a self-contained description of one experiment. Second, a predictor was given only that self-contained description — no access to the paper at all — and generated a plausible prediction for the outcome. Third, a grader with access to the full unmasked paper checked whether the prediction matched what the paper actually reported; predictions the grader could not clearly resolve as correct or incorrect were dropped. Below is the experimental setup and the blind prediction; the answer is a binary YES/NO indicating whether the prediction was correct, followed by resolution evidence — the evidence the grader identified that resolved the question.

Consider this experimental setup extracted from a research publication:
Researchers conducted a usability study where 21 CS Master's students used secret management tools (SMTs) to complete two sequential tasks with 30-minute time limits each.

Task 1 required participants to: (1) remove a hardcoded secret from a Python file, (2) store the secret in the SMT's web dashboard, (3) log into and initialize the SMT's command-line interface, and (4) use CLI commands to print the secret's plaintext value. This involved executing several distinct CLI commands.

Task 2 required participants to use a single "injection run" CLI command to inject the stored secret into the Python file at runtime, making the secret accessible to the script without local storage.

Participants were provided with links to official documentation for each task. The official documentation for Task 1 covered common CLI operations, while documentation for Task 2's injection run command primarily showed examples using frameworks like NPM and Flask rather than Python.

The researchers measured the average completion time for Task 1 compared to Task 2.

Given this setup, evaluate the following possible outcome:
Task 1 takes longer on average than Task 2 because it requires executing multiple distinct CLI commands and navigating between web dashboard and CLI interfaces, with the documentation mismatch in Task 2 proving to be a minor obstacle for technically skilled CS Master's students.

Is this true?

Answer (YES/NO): NO